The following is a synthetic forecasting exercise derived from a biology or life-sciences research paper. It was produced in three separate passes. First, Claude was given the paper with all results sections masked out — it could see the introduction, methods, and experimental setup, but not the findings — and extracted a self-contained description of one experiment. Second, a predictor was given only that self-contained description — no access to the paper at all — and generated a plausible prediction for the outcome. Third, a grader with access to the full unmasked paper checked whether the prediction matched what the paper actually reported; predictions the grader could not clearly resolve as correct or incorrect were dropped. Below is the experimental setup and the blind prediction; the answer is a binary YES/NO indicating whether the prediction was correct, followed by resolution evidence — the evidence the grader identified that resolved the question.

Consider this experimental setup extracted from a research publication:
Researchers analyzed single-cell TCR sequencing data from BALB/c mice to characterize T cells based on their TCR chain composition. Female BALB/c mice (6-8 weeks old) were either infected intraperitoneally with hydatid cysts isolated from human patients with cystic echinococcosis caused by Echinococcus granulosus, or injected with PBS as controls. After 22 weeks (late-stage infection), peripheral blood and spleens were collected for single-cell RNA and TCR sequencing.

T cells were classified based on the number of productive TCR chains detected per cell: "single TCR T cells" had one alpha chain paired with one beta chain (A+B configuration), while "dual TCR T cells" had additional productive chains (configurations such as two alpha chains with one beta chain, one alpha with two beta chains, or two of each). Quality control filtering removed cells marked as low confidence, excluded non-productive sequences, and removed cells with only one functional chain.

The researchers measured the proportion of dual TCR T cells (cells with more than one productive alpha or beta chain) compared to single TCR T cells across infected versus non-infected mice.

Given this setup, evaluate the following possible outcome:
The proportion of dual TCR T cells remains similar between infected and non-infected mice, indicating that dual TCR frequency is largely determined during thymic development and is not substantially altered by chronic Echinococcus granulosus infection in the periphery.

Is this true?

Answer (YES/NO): NO